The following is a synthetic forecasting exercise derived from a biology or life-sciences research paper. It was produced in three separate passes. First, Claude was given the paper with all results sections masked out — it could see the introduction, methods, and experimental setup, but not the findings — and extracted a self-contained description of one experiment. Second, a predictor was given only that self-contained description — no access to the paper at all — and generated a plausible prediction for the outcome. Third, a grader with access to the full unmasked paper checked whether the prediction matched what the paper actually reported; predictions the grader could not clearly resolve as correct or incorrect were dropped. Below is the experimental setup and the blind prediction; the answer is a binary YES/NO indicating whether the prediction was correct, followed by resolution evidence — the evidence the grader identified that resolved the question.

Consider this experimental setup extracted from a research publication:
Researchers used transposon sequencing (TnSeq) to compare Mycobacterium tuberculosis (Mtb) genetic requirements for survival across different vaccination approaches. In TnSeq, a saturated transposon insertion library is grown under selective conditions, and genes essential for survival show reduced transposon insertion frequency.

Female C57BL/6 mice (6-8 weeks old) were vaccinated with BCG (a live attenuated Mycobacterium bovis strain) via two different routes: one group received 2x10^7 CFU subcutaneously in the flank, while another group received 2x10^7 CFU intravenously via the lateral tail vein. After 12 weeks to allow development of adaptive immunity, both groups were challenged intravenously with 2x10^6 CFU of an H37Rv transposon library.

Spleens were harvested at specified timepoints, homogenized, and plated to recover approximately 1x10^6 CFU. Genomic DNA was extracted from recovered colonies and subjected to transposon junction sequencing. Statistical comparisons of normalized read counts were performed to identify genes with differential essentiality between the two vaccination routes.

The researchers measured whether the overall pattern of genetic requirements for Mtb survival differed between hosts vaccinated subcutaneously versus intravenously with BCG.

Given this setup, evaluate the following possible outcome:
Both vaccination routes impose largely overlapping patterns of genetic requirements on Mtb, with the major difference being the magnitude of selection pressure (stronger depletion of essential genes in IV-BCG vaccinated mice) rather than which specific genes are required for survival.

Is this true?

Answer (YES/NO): NO